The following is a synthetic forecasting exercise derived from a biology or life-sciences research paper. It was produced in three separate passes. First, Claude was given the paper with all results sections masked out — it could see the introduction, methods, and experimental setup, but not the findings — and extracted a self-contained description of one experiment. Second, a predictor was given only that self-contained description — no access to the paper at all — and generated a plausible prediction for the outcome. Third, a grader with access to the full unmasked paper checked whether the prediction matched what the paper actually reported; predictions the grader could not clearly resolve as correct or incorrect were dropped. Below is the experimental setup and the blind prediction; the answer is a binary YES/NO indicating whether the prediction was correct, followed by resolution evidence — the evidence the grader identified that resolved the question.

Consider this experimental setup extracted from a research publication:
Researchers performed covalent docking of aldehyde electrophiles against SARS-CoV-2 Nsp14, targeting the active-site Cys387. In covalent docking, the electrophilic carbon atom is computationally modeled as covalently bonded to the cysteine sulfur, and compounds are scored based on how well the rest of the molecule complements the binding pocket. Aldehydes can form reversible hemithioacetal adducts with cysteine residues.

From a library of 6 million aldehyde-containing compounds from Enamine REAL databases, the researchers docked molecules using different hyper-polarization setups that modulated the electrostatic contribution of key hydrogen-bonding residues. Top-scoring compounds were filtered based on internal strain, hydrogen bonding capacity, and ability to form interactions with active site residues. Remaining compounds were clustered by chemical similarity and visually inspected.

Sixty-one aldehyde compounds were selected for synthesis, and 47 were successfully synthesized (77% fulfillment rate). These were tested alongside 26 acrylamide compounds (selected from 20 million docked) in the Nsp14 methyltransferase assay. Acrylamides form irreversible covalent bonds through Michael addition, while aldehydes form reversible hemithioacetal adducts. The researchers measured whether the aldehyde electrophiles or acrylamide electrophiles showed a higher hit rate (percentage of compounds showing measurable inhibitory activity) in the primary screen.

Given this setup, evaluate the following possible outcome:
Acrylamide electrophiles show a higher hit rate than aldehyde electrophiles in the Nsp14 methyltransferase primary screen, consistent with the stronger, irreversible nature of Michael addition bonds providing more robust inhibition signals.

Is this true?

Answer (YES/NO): NO